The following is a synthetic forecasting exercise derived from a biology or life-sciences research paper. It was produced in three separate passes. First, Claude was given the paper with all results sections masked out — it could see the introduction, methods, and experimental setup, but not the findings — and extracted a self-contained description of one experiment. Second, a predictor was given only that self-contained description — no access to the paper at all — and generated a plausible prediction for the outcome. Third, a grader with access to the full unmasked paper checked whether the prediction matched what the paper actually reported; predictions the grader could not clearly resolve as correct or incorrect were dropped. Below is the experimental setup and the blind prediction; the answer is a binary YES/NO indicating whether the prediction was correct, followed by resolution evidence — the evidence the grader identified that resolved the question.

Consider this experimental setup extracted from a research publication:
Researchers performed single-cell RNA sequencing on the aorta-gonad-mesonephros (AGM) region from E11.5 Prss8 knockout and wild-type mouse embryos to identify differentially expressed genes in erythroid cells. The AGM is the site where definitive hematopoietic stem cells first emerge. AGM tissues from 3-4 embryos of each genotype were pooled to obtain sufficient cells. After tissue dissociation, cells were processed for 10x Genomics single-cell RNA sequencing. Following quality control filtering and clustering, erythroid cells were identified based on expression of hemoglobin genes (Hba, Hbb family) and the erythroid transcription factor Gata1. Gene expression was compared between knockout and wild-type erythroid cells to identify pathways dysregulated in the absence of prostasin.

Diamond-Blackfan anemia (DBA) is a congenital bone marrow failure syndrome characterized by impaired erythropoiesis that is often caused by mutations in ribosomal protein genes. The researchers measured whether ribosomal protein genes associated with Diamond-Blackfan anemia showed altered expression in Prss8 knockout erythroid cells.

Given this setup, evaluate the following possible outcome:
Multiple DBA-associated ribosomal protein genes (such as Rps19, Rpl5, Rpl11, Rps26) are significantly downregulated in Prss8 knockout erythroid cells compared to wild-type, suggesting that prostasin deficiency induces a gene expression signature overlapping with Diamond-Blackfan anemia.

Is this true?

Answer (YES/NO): NO